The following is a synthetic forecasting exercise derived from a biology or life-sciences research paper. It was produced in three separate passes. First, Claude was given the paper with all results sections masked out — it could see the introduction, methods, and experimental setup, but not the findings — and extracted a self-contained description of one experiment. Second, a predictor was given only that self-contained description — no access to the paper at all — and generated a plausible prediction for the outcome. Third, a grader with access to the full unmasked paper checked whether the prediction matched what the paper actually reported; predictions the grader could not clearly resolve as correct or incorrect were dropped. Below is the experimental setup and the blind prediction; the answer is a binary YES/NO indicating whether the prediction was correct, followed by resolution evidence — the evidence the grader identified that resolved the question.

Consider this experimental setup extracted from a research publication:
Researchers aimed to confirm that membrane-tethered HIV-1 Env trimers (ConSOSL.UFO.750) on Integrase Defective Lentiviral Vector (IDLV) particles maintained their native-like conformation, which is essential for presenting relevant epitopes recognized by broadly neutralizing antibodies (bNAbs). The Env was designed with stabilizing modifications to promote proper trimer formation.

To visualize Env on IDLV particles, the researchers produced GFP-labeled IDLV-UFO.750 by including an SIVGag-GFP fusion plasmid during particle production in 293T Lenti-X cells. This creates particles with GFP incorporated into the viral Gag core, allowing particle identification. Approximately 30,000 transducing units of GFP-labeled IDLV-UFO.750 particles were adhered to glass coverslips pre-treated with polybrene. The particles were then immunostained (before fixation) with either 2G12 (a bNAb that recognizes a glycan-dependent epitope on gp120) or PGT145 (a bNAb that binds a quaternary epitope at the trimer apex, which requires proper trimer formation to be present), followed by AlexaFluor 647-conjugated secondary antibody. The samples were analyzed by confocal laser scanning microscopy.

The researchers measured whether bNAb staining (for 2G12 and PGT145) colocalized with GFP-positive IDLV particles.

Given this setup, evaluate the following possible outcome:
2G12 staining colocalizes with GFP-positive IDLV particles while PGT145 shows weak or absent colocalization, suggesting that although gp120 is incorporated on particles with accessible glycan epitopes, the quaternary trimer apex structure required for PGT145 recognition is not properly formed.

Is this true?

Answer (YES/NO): NO